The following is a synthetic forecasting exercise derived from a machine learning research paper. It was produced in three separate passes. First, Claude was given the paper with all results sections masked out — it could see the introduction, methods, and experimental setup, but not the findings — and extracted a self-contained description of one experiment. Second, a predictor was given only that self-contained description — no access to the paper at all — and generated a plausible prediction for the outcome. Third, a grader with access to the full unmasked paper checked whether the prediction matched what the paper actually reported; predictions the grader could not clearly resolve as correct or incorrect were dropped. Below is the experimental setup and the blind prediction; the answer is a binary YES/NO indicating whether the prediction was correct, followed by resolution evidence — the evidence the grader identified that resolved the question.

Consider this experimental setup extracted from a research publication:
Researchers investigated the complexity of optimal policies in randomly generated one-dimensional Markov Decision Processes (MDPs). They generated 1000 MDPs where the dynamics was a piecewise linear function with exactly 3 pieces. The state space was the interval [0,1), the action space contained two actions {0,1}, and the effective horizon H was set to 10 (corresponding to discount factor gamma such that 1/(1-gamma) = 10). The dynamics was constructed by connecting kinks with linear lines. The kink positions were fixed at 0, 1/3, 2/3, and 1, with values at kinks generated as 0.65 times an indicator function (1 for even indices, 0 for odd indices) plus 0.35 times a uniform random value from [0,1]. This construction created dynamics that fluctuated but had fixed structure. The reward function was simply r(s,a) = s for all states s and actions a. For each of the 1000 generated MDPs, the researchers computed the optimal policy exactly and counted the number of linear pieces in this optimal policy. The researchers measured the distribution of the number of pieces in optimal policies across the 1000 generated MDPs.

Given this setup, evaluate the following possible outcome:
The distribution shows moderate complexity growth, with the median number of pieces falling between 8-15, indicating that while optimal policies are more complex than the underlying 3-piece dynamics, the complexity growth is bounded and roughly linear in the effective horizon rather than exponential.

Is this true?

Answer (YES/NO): NO